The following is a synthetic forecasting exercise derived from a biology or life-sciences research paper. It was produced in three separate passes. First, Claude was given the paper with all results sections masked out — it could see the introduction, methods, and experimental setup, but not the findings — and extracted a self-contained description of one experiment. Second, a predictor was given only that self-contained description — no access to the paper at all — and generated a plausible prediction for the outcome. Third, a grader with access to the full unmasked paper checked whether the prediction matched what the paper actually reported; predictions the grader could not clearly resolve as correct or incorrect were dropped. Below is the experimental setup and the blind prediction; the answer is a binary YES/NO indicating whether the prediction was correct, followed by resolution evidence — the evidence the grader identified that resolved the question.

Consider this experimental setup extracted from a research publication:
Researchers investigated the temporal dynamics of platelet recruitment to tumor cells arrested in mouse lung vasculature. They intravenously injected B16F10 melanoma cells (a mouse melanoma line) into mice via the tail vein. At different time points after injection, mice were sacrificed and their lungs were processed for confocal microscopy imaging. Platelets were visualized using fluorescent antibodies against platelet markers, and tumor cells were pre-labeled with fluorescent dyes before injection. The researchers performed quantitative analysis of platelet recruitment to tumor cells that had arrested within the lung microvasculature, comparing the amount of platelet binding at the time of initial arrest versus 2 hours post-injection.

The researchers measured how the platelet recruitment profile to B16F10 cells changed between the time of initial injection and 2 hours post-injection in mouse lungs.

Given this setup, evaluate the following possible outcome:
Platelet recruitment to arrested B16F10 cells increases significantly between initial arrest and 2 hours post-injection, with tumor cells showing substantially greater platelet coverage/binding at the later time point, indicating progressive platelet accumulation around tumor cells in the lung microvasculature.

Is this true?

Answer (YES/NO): YES